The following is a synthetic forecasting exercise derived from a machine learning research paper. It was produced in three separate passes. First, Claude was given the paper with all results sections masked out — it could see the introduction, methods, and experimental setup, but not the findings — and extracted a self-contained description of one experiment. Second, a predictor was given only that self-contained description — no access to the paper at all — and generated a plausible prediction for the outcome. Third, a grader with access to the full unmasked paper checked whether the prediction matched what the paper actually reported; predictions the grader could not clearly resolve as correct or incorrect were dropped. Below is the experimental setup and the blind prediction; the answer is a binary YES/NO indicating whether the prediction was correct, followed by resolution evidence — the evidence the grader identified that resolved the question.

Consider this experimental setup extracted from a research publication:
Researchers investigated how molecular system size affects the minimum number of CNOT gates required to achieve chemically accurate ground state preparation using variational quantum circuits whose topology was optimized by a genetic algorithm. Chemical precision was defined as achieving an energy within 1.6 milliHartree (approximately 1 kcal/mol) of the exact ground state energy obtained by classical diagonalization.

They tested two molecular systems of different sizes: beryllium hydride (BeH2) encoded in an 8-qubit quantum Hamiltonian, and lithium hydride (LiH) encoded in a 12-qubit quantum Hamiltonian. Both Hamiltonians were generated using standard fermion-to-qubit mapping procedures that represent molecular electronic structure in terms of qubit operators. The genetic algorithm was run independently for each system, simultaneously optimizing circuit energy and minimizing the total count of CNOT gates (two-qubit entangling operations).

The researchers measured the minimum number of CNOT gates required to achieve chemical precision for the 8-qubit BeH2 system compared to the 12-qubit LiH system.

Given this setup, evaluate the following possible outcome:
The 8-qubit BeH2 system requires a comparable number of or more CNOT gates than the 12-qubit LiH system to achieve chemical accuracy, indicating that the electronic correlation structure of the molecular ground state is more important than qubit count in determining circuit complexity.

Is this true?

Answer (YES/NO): NO